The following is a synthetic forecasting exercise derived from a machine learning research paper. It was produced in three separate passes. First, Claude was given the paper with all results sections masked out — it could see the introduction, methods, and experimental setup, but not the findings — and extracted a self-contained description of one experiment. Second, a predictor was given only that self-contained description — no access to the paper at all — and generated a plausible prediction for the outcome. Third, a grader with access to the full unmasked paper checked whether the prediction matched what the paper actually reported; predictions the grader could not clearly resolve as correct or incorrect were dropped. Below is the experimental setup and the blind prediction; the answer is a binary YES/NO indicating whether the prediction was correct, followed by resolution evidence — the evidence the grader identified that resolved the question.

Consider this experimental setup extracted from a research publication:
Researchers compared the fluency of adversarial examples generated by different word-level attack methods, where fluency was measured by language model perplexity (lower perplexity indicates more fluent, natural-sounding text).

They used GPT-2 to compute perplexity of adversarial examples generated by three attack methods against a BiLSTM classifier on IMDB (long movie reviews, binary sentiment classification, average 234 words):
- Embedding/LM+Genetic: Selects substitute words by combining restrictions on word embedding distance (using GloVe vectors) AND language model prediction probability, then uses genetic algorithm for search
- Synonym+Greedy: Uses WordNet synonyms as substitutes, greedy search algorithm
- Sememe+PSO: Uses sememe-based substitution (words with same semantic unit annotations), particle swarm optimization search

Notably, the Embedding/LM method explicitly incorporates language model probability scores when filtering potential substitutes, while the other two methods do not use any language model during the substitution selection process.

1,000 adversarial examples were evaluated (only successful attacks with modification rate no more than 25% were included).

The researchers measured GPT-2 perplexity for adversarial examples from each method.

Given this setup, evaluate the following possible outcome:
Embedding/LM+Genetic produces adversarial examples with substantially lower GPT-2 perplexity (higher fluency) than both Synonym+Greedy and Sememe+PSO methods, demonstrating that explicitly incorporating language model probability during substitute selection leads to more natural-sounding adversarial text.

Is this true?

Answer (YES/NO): NO